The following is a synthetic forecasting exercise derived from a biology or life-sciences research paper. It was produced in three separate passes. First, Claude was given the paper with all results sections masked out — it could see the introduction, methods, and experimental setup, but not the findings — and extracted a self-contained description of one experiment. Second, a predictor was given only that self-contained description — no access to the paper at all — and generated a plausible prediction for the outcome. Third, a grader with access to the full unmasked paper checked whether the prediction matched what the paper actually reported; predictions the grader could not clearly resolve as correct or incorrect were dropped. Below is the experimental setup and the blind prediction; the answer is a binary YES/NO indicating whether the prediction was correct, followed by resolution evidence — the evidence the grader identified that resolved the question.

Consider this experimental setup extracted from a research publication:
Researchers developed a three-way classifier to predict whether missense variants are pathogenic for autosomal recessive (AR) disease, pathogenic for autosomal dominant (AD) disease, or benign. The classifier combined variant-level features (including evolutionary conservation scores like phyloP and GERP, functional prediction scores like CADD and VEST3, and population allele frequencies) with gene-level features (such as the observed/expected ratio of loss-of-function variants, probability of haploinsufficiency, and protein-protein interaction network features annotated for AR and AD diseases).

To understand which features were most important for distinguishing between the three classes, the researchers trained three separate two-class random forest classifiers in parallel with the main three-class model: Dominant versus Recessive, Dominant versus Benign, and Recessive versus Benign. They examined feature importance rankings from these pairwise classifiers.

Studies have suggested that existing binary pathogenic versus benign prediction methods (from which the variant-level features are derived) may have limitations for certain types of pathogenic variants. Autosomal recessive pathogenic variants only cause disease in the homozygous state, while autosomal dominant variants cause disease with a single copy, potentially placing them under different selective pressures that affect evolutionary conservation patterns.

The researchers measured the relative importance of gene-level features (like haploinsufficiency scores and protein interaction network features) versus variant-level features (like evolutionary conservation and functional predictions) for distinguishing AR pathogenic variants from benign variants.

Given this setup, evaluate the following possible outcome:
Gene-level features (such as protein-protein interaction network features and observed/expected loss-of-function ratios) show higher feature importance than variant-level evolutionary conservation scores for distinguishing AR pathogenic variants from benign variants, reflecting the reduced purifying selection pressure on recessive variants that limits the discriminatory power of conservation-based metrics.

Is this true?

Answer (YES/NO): NO